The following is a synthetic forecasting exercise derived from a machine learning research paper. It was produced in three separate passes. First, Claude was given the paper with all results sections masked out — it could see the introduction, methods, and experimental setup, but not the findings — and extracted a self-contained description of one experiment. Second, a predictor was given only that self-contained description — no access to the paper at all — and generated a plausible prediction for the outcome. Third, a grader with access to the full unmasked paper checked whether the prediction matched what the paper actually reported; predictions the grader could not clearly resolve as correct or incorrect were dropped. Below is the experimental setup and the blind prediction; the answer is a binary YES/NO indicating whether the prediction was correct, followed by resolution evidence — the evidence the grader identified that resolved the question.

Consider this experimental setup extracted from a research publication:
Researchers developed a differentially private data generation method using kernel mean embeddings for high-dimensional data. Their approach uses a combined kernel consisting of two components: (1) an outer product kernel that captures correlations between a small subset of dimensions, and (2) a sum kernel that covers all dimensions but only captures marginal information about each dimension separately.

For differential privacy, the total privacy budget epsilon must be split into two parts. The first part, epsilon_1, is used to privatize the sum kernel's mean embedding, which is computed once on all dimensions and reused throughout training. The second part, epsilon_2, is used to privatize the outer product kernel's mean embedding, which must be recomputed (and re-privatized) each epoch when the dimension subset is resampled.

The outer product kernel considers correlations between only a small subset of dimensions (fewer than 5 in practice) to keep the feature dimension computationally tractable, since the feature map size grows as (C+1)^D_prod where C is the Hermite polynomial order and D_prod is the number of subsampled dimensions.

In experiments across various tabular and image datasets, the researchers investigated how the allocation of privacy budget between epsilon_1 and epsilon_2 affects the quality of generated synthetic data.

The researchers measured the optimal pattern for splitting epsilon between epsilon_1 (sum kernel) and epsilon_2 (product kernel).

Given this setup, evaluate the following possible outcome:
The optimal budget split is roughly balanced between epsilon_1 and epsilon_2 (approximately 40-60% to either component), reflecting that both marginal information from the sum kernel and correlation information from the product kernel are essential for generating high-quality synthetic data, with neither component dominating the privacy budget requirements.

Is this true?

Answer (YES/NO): NO